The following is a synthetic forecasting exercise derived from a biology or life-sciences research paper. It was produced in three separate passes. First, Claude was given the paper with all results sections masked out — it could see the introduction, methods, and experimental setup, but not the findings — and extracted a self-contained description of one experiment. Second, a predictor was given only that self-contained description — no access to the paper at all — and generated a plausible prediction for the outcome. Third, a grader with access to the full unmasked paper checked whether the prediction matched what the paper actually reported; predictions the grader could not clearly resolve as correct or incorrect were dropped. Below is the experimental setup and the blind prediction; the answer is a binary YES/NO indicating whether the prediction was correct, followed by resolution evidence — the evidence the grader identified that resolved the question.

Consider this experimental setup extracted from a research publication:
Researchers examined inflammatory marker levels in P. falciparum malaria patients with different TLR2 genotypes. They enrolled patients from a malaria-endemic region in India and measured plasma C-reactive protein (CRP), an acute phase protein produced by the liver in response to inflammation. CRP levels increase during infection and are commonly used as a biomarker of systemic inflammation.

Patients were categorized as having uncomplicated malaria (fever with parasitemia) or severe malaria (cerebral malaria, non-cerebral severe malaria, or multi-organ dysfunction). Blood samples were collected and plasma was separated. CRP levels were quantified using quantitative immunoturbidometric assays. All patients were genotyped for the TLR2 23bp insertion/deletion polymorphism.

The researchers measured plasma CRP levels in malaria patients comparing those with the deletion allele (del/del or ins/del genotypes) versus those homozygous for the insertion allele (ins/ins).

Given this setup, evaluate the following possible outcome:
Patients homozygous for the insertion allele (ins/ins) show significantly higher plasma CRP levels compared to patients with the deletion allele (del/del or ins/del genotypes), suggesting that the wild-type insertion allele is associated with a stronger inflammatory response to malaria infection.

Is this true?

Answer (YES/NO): NO